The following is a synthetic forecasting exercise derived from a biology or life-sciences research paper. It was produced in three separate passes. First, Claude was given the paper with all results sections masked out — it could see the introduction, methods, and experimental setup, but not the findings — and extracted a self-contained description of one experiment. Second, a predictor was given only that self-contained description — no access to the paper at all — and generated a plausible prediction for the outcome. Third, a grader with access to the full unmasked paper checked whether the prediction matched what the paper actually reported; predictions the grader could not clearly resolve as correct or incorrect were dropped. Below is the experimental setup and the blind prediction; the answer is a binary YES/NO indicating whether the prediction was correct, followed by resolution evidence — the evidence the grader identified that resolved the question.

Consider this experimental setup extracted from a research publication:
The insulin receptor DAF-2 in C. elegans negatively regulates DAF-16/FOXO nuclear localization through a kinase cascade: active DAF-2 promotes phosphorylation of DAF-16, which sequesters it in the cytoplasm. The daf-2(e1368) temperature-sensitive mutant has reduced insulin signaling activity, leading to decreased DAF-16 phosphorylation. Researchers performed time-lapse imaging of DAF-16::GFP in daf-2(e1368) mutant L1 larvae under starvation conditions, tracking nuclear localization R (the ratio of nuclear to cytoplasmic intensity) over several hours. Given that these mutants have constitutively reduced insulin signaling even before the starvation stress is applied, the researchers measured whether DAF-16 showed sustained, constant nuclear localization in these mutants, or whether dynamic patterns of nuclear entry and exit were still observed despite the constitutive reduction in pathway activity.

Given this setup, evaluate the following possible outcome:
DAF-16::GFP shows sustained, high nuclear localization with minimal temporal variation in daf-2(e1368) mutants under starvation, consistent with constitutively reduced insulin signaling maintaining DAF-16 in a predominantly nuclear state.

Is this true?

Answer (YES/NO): YES